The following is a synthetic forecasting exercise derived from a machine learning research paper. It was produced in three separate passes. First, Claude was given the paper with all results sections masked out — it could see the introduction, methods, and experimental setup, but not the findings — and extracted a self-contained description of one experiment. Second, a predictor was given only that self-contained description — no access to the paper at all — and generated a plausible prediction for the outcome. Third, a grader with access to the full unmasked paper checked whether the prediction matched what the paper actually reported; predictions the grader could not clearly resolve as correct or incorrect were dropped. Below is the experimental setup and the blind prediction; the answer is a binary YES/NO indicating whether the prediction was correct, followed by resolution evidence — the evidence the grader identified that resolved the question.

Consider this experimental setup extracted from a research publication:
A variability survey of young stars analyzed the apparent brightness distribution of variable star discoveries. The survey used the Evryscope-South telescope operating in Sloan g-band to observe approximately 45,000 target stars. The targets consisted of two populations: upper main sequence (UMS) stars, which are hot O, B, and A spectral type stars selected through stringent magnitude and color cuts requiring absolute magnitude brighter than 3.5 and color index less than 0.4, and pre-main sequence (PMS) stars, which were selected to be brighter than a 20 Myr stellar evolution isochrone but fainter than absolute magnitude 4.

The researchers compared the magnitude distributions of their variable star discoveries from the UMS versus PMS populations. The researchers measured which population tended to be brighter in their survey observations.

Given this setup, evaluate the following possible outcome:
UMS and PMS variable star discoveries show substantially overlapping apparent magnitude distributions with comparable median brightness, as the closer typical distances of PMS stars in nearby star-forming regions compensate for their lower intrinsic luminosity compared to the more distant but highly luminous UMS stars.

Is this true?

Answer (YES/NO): NO